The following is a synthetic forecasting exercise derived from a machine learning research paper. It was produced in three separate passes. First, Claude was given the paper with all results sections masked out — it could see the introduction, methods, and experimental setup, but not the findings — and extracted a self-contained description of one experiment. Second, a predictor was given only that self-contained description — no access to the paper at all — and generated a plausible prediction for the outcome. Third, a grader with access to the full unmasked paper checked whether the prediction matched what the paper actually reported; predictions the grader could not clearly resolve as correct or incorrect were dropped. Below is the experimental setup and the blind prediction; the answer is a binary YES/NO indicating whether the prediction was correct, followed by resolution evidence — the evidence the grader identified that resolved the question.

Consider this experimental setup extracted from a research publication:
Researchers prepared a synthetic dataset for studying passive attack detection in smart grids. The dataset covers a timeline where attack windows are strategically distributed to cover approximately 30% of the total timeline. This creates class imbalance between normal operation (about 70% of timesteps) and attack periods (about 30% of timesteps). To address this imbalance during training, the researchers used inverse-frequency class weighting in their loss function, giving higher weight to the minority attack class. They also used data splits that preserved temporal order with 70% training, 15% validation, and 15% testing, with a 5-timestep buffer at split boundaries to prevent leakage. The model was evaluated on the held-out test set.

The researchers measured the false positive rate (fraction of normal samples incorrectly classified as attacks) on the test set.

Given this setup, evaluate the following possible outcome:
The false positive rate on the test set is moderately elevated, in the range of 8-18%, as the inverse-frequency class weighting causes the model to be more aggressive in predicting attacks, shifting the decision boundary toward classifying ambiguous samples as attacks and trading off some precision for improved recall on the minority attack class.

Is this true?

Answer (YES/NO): NO